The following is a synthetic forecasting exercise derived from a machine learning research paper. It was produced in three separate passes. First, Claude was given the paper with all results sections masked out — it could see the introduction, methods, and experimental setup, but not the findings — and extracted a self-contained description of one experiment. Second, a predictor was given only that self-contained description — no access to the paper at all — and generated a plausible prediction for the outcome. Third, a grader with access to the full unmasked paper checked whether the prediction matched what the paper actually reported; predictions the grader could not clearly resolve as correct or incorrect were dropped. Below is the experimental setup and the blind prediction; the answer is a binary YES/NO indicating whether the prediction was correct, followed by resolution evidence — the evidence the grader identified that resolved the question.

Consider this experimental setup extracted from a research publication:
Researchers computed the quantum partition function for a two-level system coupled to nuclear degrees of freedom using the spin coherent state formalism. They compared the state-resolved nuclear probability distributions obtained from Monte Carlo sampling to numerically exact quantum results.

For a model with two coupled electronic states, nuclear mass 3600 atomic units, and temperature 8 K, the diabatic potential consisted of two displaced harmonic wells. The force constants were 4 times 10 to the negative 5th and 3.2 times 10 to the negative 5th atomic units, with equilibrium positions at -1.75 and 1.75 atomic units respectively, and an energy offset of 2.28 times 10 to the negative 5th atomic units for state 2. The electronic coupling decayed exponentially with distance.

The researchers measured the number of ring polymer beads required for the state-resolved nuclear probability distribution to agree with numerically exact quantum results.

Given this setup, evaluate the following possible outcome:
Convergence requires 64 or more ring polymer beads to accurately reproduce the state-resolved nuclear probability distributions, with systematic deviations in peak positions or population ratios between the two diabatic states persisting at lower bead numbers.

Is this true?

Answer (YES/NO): NO